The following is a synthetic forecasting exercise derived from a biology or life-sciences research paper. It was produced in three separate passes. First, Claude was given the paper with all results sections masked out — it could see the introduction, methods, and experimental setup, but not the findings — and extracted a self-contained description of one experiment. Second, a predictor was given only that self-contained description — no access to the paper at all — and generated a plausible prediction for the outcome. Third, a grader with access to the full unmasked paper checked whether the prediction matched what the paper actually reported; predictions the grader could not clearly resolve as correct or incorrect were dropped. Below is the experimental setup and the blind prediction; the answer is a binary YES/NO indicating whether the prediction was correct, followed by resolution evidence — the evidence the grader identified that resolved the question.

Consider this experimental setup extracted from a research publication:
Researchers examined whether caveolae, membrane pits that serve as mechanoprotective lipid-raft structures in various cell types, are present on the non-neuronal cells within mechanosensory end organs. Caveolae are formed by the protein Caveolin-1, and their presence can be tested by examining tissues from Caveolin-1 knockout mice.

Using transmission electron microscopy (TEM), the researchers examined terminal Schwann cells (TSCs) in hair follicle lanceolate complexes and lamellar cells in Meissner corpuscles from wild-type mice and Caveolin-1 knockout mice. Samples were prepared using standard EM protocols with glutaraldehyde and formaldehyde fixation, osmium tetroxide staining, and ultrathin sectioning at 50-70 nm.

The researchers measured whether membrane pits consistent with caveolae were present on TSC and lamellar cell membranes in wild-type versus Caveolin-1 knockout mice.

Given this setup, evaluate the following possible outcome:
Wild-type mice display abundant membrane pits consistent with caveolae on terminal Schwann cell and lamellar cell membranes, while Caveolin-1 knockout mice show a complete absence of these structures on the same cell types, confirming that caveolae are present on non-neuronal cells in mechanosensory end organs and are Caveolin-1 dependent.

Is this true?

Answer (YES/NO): YES